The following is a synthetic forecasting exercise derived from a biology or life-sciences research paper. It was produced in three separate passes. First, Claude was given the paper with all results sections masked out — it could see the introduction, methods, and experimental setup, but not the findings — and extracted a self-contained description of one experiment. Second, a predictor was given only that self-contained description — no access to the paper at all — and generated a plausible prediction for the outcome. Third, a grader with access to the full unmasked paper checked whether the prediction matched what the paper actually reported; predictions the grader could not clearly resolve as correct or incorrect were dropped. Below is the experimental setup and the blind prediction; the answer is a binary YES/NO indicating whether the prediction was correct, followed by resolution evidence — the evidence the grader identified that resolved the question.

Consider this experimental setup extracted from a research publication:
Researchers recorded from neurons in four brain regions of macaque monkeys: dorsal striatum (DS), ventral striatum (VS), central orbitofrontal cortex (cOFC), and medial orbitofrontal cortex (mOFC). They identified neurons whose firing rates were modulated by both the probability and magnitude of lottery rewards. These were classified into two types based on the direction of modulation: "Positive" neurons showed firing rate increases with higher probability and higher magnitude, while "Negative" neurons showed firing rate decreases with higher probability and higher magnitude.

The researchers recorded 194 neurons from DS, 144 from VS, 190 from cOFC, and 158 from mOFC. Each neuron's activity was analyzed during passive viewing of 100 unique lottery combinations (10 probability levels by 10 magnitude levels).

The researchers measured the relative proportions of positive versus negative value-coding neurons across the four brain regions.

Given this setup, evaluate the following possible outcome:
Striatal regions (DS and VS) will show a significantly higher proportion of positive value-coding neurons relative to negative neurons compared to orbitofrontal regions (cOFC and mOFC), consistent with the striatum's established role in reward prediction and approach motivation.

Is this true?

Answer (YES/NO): NO